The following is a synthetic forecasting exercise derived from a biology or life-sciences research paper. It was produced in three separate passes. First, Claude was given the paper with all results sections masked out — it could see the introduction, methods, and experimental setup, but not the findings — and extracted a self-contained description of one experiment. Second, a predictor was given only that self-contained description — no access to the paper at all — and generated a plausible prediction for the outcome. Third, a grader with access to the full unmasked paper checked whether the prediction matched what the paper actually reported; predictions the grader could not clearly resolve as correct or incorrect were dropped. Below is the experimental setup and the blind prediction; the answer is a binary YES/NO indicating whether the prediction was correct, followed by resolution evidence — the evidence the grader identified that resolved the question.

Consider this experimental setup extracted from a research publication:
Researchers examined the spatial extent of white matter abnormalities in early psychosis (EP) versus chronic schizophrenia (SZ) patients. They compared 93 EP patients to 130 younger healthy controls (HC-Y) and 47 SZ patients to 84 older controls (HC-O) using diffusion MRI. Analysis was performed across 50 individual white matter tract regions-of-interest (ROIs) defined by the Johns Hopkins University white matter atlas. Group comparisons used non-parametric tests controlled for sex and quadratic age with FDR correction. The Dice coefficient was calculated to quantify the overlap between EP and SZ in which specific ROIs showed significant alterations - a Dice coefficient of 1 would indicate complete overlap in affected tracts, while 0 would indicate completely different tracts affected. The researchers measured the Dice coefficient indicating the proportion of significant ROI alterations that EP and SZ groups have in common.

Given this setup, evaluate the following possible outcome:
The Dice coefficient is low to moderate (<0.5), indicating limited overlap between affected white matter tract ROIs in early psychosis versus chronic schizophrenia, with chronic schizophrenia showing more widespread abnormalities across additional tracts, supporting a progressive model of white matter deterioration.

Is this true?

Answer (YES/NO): NO